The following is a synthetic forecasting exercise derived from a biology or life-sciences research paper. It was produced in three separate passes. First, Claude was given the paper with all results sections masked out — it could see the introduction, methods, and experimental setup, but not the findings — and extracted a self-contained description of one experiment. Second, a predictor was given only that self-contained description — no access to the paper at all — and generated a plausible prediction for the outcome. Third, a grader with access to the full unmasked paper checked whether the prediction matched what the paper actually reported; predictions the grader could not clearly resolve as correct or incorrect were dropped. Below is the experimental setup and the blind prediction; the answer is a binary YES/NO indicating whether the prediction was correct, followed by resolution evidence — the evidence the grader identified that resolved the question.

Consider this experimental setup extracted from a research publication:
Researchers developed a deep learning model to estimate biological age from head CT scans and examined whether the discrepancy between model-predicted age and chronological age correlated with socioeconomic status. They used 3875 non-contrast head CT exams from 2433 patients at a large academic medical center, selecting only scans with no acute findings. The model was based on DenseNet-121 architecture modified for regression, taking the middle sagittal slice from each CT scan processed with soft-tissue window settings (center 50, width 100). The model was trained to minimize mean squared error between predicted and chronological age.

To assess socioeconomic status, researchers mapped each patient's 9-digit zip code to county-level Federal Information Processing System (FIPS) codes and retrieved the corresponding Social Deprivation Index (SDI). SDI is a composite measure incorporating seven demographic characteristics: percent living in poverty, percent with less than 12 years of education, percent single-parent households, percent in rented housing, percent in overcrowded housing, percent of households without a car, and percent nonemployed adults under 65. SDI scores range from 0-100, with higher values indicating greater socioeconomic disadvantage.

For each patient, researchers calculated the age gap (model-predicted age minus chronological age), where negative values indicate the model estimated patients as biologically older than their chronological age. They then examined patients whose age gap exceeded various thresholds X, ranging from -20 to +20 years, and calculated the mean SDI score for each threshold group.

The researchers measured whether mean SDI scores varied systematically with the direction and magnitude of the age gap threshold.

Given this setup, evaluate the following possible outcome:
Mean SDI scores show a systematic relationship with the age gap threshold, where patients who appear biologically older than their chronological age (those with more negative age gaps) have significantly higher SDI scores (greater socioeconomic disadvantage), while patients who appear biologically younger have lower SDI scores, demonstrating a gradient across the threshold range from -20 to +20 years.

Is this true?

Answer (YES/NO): YES